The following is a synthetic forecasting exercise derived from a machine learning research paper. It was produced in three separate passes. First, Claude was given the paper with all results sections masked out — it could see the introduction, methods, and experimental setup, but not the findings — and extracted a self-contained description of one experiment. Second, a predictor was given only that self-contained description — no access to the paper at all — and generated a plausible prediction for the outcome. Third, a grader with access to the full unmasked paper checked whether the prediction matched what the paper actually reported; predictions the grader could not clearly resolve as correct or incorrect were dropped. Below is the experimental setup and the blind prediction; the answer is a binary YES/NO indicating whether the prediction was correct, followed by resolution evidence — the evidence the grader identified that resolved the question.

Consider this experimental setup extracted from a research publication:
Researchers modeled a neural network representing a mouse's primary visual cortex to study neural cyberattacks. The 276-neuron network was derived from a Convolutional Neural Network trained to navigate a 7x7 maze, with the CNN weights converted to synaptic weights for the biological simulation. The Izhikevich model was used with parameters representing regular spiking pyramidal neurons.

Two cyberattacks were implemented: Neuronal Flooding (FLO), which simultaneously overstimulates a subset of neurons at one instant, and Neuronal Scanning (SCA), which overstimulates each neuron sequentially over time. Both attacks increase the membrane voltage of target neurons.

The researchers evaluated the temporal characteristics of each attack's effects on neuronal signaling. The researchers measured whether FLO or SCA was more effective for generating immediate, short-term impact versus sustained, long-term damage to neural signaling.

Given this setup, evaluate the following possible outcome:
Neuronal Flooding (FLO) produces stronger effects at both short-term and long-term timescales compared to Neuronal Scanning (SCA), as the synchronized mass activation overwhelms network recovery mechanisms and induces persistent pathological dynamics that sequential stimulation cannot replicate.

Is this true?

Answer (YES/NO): NO